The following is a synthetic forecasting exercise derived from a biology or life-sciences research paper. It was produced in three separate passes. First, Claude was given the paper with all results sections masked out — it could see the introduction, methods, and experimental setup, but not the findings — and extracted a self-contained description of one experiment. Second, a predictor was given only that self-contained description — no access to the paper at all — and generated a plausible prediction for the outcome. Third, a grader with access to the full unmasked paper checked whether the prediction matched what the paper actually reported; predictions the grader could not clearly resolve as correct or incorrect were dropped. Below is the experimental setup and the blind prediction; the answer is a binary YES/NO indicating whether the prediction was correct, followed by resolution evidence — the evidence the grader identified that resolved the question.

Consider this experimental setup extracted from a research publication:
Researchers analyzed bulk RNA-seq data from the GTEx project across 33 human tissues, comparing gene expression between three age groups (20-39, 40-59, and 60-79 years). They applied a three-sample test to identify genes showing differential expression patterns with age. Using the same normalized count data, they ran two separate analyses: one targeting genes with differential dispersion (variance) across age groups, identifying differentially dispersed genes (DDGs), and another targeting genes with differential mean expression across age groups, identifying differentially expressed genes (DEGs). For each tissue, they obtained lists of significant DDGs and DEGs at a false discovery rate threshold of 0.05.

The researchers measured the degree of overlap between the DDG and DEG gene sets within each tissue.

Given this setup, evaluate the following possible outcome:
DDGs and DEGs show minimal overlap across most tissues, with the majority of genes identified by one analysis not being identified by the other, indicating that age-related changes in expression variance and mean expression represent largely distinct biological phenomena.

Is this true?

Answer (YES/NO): YES